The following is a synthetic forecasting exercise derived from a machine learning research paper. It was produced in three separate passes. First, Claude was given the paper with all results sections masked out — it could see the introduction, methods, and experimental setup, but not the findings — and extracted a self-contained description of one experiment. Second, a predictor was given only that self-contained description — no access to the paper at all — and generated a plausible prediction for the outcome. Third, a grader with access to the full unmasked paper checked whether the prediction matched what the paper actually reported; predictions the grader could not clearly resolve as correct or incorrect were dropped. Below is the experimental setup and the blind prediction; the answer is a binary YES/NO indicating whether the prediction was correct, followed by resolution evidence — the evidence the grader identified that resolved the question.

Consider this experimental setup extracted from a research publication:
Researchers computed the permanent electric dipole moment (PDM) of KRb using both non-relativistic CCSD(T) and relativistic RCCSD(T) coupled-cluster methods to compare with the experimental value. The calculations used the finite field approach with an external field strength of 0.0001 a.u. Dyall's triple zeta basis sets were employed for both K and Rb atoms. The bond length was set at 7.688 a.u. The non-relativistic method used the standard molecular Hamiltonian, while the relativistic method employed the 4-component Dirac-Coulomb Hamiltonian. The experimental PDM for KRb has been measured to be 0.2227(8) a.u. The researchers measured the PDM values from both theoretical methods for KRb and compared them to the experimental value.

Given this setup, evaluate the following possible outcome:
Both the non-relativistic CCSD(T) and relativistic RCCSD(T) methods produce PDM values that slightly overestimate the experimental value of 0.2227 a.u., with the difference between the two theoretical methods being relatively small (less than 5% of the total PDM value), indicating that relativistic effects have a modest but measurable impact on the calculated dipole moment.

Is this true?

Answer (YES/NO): NO